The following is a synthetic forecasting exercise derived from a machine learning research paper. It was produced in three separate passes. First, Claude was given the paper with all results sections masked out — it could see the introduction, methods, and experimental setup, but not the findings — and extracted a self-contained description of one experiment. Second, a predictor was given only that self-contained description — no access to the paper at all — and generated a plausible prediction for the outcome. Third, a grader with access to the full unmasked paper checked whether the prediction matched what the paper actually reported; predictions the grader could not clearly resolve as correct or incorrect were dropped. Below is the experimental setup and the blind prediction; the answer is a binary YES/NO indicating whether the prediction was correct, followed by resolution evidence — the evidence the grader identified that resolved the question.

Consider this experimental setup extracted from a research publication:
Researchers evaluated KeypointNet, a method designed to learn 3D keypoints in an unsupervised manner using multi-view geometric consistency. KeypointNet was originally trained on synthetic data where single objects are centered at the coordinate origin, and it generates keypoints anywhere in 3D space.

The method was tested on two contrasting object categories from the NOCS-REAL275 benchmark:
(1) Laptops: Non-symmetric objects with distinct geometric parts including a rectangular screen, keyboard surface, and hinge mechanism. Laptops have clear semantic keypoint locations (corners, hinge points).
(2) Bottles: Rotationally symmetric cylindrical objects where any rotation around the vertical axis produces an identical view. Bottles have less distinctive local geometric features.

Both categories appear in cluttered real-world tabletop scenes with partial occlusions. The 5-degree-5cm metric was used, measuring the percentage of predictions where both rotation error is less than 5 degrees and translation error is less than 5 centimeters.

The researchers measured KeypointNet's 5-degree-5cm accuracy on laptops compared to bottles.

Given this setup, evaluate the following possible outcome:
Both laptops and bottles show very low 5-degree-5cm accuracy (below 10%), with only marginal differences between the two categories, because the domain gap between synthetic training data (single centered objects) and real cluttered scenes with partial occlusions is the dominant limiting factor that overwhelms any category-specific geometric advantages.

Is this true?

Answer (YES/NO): NO